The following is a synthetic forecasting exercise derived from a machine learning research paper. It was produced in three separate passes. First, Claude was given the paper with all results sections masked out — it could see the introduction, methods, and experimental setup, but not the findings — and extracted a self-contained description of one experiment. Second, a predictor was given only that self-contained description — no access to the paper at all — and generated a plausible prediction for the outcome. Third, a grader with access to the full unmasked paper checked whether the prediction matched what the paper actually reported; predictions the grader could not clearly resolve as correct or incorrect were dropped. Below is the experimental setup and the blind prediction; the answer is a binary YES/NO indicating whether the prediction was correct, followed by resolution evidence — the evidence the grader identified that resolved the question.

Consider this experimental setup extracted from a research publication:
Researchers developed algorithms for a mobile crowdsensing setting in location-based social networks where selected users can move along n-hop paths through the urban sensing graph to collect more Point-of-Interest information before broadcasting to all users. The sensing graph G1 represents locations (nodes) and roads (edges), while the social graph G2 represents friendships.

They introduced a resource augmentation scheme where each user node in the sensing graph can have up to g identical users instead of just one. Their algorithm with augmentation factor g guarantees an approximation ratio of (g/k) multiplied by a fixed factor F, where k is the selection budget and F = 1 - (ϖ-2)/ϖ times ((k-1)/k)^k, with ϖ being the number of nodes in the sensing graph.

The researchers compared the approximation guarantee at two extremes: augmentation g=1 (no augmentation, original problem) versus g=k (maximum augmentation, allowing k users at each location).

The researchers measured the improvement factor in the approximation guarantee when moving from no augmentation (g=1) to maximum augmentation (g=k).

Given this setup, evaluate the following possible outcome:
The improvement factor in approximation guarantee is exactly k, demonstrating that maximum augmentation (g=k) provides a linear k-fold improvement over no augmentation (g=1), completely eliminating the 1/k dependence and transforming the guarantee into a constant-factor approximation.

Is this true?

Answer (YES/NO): YES